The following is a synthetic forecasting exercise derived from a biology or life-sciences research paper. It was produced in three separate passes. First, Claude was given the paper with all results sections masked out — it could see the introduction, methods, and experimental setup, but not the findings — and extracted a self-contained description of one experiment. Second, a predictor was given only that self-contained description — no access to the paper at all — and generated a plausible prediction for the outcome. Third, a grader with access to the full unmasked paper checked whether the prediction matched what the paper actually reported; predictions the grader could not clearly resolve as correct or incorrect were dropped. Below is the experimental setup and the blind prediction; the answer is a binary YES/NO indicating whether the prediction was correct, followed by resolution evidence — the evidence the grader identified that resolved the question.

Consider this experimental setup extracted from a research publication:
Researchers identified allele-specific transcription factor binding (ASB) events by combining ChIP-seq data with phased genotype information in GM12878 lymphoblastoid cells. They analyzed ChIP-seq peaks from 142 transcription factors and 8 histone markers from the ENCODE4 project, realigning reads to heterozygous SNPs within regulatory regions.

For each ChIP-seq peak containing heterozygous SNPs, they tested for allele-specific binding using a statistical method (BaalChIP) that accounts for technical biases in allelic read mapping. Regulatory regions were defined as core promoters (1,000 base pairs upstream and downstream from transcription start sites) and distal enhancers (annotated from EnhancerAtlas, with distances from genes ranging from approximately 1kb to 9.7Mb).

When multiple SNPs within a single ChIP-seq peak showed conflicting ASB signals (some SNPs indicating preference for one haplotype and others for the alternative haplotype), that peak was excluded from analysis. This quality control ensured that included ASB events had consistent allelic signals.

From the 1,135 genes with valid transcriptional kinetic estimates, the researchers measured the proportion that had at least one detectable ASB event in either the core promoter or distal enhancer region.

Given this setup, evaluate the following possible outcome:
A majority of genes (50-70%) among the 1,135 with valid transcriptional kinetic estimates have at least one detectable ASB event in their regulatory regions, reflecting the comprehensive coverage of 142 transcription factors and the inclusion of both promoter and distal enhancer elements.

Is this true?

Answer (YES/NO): YES